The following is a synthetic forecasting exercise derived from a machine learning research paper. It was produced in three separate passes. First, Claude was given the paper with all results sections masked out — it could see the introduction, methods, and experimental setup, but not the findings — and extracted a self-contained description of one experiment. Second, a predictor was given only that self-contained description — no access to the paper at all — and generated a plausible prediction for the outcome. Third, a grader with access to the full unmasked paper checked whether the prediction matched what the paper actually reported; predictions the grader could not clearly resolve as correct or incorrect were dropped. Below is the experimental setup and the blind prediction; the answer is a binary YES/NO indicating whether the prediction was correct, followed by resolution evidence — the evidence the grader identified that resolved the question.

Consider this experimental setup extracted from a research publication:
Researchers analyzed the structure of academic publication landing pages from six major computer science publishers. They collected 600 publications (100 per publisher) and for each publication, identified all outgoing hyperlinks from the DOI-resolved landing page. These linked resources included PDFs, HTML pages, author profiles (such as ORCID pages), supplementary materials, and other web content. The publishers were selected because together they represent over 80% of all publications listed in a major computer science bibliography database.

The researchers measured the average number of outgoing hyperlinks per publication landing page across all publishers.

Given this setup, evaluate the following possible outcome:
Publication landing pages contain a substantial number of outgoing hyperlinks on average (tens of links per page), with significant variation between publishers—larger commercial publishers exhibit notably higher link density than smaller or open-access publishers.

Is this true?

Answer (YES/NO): NO